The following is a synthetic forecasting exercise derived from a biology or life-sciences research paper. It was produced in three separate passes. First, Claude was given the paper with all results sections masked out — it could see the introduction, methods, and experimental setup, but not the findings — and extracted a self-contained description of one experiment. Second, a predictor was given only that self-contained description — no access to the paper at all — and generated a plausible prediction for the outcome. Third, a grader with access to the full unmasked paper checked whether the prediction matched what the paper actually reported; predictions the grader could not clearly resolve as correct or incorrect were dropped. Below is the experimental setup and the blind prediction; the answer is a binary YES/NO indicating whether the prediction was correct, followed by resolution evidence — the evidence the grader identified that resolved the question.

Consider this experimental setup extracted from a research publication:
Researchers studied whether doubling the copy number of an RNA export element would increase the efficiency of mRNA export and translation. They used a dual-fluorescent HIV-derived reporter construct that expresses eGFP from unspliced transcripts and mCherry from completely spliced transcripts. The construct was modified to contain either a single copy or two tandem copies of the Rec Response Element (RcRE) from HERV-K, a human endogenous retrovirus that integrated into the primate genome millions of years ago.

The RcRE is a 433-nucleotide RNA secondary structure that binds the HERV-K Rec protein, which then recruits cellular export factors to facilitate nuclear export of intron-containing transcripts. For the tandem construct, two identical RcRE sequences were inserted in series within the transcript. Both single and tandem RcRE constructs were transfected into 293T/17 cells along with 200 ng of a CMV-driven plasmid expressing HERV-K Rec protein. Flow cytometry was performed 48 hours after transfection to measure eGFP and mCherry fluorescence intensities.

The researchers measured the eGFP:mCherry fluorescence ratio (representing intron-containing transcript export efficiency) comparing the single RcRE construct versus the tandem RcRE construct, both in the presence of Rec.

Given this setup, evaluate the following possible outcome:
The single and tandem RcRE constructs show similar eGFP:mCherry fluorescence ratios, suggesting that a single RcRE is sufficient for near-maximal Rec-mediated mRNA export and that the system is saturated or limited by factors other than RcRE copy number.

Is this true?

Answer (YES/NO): NO